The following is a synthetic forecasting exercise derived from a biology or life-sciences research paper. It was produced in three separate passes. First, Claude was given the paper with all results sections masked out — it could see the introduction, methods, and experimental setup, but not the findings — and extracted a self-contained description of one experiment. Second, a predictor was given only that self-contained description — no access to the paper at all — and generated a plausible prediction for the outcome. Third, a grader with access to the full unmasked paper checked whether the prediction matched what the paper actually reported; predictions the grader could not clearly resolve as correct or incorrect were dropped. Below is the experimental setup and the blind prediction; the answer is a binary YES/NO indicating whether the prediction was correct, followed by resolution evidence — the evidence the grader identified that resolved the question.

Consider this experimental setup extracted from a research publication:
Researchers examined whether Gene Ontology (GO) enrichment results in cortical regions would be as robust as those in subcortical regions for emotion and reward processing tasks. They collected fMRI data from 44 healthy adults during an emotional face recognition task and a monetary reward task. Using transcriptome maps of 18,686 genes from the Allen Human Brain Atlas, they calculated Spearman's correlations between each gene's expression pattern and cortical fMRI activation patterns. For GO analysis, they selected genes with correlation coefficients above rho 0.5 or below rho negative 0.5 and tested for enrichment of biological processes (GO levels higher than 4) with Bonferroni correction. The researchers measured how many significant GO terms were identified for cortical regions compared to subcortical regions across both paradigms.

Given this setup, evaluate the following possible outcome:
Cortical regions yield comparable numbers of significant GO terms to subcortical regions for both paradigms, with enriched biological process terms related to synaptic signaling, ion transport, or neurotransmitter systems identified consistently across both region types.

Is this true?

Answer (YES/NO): NO